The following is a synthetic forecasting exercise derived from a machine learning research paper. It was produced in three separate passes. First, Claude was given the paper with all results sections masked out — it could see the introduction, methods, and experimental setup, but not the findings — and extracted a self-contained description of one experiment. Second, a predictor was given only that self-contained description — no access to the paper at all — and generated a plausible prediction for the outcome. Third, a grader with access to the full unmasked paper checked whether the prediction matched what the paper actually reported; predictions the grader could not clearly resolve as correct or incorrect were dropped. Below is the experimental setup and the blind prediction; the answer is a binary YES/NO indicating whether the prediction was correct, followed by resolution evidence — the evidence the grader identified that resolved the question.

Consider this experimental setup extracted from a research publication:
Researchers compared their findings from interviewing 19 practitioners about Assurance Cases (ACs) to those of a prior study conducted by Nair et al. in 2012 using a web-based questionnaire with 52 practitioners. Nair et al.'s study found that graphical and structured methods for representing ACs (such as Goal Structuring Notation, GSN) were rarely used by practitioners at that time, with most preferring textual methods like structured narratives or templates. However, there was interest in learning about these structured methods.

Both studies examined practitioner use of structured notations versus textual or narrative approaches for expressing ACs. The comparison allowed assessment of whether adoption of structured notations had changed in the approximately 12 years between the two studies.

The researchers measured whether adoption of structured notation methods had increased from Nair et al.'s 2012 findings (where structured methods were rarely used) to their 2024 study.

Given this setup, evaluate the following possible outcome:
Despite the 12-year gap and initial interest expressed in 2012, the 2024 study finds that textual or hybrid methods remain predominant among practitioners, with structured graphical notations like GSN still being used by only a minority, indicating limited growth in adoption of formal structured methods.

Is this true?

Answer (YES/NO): NO